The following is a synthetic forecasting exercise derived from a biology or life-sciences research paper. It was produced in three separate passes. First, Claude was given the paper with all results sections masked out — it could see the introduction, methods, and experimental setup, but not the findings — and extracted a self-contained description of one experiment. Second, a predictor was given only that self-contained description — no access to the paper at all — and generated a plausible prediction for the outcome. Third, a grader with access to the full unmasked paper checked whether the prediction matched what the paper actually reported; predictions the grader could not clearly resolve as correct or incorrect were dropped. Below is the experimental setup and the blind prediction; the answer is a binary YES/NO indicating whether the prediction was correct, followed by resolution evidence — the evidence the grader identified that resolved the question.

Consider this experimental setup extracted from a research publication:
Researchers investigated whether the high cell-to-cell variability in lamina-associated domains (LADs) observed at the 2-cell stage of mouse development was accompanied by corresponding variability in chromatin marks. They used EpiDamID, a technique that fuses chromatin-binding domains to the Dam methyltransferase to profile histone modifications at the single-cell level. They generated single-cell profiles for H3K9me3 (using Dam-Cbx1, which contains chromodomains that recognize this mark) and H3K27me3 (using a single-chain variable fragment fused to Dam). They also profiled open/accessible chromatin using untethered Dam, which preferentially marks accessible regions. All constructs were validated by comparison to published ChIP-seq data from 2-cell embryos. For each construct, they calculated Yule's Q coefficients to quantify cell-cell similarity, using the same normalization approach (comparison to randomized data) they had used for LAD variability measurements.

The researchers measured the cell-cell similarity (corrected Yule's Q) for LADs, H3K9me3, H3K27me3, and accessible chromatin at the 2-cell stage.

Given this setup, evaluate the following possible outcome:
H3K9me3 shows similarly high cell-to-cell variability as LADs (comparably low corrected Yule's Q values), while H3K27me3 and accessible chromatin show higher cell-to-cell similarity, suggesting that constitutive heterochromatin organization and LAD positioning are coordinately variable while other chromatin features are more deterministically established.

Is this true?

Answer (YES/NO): NO